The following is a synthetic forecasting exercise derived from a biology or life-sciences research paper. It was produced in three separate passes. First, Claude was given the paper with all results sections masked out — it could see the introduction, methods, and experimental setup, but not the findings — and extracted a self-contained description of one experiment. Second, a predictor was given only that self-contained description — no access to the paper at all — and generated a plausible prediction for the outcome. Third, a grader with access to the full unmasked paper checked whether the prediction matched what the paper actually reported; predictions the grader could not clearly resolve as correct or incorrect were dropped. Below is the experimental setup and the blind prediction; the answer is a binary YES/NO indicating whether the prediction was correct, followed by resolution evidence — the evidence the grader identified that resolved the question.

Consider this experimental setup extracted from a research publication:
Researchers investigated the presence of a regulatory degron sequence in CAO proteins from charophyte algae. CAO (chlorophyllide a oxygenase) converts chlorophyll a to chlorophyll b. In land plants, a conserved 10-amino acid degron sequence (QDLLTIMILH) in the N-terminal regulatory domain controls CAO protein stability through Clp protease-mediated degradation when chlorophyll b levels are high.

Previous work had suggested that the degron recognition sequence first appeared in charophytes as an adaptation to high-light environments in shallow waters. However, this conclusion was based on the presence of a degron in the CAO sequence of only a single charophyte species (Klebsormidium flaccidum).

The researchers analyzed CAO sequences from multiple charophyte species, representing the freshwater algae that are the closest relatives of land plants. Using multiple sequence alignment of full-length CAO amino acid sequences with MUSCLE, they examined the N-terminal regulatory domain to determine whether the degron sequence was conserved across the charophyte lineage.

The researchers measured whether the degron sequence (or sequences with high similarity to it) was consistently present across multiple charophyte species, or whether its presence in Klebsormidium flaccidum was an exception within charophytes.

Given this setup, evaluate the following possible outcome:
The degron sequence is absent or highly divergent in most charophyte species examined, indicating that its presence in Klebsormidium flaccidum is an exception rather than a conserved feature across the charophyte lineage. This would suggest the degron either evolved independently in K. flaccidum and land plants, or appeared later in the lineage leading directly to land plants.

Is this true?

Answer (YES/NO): NO